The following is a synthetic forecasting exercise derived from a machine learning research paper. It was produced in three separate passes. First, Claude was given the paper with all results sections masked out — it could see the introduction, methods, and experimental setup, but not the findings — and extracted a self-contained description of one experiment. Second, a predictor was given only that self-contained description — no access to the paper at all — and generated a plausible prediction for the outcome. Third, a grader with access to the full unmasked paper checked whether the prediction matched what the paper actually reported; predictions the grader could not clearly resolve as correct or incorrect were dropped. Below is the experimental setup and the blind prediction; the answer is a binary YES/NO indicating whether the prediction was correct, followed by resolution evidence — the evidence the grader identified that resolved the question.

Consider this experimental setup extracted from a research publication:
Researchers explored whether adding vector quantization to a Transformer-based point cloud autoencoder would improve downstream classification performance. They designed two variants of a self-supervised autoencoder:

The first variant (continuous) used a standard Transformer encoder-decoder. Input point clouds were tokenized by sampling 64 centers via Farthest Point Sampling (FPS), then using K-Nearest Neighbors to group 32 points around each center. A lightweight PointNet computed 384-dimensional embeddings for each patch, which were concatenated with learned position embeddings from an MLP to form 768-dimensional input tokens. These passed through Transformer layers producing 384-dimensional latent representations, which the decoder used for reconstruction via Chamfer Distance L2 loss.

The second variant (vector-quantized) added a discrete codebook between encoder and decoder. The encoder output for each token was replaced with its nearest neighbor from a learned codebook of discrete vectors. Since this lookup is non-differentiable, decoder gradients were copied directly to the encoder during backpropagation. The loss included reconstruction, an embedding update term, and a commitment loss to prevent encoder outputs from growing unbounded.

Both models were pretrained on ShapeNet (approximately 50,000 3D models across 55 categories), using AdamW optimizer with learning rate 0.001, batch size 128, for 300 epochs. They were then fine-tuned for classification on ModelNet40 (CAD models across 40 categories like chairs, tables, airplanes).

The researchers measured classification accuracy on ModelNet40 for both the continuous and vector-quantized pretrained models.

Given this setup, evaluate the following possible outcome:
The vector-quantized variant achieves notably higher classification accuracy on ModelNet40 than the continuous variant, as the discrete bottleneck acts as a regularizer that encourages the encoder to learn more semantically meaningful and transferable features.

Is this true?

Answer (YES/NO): NO